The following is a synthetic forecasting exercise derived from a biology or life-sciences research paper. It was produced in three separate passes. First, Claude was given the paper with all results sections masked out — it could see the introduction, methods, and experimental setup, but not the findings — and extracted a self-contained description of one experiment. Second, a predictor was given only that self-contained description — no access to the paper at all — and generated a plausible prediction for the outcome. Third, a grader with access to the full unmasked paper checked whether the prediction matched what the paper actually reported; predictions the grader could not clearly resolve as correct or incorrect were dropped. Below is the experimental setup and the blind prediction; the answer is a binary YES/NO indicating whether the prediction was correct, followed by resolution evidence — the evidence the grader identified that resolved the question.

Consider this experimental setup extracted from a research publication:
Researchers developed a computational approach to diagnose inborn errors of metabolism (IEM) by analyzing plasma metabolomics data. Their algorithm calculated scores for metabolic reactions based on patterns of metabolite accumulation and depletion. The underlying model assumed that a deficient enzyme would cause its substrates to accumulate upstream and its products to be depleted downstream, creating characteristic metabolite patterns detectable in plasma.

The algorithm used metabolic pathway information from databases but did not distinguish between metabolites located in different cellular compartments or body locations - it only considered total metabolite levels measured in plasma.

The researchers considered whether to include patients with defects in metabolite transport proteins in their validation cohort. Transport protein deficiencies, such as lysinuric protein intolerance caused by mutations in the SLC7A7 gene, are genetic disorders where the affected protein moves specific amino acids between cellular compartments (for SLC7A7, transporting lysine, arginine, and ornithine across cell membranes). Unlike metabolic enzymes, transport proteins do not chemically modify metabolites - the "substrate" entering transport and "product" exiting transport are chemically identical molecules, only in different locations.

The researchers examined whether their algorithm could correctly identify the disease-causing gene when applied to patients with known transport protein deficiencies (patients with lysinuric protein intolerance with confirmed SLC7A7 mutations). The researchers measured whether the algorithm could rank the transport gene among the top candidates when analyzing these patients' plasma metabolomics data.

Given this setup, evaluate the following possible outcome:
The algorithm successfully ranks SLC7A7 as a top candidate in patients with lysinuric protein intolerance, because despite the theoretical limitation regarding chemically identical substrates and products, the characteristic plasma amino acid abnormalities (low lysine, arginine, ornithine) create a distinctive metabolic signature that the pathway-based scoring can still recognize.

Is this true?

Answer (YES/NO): NO